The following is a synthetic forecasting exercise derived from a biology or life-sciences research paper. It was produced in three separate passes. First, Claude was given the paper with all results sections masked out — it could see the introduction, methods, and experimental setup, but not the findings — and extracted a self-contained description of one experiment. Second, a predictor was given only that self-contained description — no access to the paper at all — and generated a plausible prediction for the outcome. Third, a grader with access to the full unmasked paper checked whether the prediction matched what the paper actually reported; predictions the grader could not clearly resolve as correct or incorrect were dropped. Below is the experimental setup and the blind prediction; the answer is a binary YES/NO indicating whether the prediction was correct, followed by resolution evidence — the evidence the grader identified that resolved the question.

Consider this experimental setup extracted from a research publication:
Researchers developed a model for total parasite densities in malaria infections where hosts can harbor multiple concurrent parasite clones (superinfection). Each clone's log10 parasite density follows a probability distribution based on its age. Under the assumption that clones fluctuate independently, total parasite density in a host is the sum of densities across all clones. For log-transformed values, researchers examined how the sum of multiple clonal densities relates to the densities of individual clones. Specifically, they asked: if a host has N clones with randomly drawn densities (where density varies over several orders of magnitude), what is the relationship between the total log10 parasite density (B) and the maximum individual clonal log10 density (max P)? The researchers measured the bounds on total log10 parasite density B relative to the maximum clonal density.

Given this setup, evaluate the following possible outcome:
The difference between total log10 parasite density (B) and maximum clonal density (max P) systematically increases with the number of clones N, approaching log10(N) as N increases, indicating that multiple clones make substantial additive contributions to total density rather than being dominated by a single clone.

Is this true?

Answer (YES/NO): NO